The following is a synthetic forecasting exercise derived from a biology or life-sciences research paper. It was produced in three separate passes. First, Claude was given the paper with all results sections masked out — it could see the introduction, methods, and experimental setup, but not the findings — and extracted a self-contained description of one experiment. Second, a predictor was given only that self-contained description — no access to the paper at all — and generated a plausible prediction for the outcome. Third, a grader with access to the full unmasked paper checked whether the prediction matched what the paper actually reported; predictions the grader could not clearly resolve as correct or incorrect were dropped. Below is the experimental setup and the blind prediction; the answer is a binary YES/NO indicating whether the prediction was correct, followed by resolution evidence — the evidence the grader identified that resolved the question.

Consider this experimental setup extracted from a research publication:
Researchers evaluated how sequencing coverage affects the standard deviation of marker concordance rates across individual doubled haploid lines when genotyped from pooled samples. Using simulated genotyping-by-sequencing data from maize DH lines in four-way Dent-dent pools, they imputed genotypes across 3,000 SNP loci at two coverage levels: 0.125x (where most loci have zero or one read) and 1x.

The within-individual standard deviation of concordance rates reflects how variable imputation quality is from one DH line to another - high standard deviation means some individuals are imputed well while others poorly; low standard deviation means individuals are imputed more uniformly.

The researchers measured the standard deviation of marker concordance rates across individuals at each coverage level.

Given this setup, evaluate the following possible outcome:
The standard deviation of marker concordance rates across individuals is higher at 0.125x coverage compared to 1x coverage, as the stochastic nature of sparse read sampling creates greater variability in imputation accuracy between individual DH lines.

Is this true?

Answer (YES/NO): YES